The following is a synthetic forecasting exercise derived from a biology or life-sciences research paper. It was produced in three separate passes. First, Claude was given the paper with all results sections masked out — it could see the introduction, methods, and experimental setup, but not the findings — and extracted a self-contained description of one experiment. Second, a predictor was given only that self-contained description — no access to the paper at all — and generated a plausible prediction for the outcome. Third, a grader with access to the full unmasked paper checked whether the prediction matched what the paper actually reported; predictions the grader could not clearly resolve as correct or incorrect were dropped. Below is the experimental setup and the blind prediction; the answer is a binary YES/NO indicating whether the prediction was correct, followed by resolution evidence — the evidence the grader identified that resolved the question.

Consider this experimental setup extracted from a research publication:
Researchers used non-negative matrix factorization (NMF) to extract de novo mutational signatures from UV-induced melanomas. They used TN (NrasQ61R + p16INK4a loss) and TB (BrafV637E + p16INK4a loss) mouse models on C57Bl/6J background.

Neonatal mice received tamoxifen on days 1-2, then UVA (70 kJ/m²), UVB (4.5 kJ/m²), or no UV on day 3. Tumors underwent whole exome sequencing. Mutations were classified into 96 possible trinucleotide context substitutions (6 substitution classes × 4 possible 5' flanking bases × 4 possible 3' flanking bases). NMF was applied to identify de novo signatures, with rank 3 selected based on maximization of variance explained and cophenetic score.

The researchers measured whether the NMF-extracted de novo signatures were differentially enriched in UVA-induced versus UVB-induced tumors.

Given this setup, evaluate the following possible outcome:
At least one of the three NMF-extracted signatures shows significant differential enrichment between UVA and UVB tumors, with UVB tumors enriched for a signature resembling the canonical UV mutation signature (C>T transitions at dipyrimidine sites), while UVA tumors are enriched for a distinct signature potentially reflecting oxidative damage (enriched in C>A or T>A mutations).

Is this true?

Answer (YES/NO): YES